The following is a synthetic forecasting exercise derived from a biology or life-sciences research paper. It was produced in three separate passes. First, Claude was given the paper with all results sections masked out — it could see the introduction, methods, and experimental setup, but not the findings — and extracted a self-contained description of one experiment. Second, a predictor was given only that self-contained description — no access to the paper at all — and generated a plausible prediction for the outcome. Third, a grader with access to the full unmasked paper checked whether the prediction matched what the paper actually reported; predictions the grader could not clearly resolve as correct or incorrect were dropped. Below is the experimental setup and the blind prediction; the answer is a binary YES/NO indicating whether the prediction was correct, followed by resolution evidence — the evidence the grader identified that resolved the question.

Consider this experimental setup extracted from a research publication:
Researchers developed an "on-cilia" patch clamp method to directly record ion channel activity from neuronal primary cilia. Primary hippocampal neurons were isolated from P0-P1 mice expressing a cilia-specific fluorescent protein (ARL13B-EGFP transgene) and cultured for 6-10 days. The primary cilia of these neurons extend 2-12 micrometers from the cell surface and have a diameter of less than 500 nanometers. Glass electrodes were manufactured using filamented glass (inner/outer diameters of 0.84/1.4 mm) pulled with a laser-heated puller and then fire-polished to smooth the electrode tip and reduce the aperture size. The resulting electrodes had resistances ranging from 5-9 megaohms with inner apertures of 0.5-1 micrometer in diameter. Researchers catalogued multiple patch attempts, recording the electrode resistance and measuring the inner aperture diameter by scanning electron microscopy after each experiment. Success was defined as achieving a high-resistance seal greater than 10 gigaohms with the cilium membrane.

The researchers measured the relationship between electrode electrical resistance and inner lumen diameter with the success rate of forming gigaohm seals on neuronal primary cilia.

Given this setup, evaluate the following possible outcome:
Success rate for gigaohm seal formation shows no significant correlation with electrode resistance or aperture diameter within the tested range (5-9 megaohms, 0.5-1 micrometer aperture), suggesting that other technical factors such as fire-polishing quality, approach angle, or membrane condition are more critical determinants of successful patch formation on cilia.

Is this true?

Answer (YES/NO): NO